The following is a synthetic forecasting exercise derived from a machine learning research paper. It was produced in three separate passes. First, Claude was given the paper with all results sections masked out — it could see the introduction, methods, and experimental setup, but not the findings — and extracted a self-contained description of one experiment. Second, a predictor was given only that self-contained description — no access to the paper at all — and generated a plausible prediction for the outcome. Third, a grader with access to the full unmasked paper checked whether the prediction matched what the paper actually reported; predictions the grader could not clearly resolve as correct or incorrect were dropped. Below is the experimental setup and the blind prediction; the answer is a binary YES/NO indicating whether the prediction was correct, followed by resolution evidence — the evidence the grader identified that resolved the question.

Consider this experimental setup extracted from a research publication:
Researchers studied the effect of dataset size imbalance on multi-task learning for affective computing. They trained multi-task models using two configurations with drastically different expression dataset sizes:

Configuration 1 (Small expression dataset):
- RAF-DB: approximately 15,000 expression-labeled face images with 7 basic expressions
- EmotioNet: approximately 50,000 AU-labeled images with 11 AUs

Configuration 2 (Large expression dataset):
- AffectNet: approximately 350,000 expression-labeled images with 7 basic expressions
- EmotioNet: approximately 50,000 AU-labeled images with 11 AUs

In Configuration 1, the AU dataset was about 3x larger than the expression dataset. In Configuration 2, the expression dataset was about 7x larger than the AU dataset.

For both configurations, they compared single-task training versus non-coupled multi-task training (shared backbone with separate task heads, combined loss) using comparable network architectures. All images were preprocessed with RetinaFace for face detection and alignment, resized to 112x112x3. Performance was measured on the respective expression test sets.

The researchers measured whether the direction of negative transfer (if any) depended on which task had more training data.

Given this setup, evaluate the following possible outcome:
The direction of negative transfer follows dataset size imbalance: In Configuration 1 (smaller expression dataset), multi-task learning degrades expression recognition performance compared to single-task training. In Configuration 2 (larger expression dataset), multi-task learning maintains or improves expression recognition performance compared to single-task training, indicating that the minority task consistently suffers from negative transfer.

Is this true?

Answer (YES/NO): NO